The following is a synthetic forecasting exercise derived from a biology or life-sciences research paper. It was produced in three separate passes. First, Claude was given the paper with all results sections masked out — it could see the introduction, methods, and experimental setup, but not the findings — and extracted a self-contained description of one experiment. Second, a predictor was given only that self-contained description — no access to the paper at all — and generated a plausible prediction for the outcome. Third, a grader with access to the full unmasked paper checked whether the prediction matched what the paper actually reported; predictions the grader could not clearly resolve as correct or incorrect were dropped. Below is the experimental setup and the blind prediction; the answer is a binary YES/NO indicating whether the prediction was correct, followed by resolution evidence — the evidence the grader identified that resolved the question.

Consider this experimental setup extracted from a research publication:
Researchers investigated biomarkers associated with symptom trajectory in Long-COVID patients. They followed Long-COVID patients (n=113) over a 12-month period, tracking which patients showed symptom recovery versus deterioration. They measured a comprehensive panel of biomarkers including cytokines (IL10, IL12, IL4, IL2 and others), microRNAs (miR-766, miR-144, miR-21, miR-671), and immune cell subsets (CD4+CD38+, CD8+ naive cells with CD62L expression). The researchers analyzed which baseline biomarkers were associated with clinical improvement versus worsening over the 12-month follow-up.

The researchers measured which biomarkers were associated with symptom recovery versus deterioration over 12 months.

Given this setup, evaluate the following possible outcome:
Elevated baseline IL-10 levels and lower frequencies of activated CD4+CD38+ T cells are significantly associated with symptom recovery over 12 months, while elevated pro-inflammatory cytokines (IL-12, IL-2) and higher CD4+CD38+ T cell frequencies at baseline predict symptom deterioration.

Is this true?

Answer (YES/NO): NO